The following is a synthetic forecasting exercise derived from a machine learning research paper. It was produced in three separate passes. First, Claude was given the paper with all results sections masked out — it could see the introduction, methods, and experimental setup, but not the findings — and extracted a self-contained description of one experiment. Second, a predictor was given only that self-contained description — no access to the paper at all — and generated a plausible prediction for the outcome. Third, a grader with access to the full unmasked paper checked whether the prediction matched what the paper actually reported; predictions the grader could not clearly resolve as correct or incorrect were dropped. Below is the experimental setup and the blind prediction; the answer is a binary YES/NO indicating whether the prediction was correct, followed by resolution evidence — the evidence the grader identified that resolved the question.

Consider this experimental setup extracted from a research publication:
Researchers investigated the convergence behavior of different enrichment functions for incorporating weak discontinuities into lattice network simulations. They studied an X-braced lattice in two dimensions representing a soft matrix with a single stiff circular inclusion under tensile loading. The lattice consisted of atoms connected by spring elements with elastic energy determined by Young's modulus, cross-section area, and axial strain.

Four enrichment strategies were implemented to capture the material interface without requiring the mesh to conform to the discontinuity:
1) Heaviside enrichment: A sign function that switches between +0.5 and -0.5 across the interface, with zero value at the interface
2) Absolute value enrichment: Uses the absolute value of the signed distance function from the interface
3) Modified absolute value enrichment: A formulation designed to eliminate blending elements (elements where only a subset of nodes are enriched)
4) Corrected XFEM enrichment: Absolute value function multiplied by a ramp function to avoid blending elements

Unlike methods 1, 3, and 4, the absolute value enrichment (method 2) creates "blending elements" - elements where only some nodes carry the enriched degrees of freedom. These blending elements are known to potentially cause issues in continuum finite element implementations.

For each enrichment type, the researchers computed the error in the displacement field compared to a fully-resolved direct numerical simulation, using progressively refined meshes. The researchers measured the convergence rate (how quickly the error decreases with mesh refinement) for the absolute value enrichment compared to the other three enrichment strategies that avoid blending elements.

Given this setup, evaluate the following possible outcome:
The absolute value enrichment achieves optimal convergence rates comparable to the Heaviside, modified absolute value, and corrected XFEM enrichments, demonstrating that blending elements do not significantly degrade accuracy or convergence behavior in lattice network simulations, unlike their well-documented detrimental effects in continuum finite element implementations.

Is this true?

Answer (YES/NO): YES